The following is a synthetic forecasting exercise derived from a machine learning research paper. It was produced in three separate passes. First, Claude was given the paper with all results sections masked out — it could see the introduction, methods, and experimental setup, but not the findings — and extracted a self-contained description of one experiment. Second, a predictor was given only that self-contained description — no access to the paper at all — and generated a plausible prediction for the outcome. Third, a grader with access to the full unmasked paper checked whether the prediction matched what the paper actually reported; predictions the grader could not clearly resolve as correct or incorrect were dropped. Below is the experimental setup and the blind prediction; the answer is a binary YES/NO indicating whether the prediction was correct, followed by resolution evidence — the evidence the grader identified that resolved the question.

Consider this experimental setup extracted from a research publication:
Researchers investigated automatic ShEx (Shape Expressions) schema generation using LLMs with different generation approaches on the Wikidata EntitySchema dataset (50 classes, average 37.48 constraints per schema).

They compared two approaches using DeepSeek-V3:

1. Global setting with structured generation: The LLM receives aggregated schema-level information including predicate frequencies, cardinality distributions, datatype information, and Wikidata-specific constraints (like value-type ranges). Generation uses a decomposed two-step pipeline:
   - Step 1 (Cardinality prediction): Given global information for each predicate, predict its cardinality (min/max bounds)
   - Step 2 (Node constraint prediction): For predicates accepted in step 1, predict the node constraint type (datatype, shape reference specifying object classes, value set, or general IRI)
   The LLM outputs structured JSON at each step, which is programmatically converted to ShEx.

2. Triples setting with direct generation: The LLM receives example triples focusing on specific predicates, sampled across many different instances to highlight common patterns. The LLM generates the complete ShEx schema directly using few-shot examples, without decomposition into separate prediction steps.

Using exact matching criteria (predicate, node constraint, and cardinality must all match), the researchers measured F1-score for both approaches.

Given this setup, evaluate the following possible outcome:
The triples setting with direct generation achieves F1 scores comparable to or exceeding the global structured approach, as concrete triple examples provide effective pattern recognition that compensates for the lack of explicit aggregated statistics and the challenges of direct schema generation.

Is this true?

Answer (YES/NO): NO